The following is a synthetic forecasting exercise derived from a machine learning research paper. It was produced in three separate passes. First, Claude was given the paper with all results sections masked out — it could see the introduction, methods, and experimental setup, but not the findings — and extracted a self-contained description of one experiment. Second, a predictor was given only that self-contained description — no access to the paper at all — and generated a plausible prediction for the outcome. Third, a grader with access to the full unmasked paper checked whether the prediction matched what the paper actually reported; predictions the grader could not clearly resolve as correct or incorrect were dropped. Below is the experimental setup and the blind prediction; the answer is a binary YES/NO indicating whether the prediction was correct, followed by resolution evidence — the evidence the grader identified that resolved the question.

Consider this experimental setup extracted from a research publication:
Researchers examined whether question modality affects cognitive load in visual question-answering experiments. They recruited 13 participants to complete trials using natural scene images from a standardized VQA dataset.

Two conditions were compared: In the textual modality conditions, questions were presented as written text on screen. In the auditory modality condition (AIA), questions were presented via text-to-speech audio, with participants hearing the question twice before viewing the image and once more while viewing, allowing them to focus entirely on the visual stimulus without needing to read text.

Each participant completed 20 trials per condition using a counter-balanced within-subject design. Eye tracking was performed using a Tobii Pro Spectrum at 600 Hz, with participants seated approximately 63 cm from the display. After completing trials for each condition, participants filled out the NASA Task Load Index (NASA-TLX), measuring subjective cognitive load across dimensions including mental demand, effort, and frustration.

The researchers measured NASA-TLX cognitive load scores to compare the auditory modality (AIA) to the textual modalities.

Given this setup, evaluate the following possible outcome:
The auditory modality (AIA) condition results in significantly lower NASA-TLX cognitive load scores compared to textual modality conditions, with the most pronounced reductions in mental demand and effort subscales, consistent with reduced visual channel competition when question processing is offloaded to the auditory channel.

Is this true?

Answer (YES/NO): NO